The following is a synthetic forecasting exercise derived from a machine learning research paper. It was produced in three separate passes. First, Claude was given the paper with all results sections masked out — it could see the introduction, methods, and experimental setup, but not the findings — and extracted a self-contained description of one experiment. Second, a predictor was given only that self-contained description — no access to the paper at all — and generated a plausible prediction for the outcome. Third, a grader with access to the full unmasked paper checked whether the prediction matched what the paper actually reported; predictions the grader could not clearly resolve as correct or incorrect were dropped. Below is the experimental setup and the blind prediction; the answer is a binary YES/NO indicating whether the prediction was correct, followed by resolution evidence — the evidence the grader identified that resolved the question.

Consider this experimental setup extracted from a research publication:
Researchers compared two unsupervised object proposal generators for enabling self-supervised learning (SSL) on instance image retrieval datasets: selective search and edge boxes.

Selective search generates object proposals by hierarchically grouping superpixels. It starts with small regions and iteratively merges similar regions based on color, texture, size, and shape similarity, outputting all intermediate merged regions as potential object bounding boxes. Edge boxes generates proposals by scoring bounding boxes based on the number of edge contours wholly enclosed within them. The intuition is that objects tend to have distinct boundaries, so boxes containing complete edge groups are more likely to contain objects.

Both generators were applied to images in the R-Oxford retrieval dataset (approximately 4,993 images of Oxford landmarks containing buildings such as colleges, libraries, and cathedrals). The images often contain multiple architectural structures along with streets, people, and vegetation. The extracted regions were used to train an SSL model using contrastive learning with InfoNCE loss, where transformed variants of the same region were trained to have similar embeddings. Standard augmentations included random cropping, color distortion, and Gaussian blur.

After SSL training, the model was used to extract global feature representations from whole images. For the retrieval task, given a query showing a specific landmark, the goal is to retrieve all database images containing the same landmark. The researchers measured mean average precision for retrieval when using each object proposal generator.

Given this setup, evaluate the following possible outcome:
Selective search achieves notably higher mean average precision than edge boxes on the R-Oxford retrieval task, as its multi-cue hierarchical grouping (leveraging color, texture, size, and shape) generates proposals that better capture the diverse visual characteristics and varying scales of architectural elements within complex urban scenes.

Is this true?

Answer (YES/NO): NO